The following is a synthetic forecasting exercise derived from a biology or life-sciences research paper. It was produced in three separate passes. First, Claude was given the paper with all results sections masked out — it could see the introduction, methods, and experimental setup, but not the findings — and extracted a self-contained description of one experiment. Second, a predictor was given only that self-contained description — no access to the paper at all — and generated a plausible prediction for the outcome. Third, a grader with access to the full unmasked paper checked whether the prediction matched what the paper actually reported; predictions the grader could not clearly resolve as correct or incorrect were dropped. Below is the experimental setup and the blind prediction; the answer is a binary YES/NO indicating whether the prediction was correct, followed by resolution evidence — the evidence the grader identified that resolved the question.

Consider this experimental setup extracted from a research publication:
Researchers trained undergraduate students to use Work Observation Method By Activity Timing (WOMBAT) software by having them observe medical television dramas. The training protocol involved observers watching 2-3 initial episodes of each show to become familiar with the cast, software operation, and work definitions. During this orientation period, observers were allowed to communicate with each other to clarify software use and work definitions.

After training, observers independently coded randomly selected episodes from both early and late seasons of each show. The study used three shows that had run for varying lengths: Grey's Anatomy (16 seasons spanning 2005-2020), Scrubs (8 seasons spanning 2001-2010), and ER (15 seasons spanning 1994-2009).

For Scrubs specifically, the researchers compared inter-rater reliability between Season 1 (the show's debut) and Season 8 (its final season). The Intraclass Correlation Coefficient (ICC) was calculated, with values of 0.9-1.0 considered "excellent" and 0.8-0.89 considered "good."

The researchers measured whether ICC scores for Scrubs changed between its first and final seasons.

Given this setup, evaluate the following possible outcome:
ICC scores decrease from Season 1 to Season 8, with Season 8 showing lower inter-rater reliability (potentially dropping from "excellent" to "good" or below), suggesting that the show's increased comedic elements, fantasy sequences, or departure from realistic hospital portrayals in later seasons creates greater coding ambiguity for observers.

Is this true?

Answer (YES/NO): NO